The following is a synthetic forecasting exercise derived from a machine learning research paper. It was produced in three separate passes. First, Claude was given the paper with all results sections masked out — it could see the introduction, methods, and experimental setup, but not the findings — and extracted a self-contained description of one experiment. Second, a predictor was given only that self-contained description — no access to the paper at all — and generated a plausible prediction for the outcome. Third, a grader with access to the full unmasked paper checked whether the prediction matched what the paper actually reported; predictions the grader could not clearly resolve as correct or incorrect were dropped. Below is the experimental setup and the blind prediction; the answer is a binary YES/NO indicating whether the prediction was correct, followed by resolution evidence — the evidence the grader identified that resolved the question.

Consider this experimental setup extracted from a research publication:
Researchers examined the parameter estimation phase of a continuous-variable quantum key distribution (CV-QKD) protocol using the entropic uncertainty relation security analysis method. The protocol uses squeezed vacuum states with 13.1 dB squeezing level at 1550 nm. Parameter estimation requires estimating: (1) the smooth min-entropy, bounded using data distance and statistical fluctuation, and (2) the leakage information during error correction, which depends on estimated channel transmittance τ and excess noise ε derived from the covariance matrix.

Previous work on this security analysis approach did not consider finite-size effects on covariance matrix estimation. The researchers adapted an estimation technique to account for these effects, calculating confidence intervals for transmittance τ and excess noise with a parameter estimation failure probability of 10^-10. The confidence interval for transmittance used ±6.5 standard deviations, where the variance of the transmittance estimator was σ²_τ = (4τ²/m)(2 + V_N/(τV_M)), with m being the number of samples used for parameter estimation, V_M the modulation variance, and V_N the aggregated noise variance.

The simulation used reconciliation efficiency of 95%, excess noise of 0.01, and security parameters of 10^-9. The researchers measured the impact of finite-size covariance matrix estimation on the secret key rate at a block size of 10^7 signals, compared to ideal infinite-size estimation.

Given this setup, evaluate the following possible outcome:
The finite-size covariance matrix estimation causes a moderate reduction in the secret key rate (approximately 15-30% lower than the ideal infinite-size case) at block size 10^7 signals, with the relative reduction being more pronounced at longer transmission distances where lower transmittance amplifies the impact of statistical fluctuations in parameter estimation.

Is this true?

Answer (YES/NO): NO